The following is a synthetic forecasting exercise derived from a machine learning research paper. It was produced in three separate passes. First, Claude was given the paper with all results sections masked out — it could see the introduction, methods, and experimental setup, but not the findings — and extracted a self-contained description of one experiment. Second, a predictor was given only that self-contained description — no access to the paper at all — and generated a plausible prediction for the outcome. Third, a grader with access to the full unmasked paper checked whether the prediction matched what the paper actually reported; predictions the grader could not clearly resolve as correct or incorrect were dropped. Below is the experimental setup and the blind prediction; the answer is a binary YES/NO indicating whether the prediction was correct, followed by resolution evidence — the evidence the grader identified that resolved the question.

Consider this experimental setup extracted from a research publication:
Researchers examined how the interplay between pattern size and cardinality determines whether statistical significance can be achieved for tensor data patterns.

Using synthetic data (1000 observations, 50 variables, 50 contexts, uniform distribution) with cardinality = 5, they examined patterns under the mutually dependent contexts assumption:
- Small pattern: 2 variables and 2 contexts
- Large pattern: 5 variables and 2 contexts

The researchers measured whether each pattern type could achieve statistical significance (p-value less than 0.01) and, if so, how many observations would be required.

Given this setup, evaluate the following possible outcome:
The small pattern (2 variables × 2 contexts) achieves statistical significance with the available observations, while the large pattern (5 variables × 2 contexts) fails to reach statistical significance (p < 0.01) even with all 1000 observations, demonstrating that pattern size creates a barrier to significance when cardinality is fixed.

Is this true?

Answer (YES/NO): NO